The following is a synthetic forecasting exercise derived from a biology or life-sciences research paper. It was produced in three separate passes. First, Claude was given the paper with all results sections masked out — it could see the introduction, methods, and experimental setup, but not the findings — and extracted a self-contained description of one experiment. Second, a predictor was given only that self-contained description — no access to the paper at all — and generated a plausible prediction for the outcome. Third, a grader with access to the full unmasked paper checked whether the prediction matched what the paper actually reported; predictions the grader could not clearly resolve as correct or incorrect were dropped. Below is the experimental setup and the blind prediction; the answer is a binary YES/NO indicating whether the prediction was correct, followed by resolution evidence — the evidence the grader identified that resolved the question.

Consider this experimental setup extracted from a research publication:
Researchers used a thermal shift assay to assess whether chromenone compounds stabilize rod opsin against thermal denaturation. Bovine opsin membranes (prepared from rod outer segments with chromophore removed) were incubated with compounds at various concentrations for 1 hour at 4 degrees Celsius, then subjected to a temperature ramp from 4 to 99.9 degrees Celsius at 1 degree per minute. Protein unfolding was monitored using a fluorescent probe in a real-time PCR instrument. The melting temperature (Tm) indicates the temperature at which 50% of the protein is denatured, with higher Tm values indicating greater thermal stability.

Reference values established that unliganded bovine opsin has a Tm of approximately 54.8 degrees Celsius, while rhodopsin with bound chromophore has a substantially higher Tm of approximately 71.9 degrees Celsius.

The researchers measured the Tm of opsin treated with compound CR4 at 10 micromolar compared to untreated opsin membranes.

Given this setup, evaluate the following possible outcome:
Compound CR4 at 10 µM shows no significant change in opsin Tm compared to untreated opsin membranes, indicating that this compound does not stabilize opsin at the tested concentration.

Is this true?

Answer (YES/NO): NO